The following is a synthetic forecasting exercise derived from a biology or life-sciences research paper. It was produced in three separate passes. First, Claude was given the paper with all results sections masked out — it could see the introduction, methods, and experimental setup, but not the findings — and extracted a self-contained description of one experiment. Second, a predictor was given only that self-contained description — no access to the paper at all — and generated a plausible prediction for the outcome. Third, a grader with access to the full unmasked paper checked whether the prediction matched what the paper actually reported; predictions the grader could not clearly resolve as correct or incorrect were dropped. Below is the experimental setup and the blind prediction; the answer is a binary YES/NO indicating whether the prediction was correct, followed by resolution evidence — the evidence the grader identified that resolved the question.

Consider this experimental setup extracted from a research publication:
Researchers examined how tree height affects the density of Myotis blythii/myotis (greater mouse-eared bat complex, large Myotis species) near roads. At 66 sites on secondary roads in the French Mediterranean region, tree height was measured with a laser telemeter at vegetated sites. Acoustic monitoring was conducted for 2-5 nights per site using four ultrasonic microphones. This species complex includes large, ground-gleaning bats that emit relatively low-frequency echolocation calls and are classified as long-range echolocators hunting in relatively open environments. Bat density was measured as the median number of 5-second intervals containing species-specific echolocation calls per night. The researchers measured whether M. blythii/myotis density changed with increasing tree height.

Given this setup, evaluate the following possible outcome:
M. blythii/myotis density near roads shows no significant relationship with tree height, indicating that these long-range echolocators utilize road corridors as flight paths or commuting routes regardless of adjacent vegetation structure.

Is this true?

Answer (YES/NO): NO